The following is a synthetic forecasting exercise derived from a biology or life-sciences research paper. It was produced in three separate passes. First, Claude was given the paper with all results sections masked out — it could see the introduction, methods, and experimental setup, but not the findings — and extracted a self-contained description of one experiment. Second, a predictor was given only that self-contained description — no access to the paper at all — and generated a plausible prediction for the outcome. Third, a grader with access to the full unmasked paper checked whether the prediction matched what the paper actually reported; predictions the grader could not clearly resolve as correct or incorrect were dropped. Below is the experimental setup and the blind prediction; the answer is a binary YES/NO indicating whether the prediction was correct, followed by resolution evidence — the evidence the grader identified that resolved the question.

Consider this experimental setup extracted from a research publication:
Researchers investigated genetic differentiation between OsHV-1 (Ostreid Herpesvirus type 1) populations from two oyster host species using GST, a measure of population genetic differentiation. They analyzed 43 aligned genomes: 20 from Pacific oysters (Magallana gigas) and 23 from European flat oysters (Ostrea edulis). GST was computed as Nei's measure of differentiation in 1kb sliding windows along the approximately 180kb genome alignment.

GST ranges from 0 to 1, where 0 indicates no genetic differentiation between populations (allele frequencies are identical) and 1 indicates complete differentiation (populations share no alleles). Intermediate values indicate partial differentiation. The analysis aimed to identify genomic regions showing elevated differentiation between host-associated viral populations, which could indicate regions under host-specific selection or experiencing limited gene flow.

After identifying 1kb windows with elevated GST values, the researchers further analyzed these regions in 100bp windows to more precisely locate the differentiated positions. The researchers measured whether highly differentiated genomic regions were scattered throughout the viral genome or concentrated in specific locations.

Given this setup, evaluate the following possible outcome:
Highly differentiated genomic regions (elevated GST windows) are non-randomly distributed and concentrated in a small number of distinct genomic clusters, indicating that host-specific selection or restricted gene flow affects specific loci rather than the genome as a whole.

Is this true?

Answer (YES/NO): YES